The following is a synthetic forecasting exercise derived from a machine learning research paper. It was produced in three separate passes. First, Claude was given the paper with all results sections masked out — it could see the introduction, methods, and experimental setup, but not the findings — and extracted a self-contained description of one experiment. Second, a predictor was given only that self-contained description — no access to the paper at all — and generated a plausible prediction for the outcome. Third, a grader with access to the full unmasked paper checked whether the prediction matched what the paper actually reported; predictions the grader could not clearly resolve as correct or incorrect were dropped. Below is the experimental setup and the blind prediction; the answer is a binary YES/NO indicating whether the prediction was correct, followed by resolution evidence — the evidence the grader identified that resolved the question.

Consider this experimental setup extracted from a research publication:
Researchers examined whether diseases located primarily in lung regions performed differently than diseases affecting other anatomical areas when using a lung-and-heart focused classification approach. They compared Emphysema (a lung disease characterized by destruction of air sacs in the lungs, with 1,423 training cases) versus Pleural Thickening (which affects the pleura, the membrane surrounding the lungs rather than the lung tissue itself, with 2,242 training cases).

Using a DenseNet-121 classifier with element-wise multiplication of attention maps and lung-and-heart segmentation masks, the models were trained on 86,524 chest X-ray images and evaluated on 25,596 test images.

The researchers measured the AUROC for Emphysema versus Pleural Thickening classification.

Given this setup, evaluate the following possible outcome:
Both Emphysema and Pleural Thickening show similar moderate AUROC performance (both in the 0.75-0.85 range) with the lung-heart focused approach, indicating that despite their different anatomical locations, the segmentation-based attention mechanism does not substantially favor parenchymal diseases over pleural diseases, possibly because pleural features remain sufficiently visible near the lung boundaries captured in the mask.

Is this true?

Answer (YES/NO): NO